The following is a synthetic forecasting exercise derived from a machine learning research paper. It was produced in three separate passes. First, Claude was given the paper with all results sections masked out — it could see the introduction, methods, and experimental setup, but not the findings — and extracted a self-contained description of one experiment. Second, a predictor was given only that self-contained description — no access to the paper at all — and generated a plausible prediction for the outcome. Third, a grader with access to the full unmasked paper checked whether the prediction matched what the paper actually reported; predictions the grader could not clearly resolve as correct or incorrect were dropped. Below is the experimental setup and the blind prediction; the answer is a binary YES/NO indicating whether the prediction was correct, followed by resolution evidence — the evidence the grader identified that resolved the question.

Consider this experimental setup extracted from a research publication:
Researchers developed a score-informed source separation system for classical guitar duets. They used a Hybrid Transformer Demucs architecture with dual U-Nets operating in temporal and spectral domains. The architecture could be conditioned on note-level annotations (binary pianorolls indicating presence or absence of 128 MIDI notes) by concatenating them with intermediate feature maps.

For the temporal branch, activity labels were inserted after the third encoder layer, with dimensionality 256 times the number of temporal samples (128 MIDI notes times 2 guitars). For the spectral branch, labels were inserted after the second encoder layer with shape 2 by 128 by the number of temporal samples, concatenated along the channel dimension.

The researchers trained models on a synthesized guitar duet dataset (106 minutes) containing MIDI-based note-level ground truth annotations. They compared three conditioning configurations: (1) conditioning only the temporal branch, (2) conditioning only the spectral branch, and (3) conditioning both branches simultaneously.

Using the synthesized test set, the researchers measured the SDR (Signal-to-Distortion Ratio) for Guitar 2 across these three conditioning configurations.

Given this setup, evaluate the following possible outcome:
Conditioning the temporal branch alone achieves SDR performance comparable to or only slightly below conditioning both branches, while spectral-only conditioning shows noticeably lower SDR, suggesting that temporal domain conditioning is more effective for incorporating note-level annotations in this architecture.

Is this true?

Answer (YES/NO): YES